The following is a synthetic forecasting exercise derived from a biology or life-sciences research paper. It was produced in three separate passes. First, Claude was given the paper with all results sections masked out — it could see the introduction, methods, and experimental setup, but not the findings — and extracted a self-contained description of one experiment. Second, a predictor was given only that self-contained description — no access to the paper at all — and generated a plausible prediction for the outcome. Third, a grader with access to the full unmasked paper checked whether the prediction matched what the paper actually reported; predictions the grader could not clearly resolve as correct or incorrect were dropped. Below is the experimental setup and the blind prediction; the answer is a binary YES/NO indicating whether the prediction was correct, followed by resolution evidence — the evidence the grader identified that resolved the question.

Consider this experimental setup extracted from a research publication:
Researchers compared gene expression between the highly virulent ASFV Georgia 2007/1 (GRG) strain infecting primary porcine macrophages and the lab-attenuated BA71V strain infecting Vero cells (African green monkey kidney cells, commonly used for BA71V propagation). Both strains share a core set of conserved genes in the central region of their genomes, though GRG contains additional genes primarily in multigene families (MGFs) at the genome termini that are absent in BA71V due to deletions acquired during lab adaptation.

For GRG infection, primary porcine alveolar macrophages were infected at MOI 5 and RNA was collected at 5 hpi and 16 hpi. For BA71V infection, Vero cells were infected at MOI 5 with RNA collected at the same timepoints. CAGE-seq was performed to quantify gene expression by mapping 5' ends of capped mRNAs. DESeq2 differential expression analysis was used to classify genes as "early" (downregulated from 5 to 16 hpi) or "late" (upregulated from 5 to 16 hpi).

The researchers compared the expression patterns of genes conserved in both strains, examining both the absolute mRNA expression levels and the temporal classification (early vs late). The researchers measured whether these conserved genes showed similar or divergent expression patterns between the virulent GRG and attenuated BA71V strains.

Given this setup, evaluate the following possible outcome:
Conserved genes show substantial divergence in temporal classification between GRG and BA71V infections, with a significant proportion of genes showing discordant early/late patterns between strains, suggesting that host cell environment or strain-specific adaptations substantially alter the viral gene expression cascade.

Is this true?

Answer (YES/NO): NO